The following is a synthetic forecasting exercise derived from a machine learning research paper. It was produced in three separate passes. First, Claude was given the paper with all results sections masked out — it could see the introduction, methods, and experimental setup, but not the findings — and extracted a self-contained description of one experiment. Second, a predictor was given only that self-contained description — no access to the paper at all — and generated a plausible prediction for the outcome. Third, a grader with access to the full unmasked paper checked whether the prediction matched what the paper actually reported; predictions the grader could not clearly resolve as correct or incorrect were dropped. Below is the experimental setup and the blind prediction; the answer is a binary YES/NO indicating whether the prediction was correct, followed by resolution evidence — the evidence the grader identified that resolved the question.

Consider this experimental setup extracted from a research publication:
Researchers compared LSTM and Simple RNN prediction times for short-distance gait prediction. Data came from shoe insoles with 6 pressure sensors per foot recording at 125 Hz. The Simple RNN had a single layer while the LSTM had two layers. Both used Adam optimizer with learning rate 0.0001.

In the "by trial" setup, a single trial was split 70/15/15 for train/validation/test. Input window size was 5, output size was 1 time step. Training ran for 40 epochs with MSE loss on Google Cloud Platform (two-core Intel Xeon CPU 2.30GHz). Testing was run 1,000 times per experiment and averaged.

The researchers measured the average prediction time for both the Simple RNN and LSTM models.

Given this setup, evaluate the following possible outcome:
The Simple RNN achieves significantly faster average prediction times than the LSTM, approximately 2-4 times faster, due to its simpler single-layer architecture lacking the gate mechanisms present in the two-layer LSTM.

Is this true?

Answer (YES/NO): NO